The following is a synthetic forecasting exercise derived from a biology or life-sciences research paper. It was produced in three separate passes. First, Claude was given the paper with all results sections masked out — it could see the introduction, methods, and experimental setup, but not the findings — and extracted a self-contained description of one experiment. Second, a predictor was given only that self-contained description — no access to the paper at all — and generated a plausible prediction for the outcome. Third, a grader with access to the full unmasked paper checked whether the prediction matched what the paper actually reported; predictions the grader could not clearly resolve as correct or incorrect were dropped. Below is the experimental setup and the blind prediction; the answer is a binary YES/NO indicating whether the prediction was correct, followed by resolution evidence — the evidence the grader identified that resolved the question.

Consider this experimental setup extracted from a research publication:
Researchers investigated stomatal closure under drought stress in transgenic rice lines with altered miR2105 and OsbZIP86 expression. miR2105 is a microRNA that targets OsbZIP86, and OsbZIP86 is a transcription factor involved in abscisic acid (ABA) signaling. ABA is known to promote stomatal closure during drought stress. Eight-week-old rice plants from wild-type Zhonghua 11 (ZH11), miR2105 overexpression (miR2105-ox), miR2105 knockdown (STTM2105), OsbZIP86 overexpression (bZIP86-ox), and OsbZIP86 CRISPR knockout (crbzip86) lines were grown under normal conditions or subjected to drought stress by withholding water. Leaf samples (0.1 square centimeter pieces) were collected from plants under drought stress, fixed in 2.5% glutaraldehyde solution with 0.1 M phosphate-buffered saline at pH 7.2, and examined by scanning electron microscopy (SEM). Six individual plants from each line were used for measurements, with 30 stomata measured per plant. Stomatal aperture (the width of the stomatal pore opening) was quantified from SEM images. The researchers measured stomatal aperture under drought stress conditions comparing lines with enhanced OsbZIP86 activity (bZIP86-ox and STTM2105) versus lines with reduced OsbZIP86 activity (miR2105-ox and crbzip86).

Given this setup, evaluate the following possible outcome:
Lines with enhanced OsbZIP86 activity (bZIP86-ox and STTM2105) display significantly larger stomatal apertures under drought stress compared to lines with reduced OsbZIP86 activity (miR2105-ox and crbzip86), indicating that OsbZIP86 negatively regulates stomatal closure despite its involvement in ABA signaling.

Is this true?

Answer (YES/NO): NO